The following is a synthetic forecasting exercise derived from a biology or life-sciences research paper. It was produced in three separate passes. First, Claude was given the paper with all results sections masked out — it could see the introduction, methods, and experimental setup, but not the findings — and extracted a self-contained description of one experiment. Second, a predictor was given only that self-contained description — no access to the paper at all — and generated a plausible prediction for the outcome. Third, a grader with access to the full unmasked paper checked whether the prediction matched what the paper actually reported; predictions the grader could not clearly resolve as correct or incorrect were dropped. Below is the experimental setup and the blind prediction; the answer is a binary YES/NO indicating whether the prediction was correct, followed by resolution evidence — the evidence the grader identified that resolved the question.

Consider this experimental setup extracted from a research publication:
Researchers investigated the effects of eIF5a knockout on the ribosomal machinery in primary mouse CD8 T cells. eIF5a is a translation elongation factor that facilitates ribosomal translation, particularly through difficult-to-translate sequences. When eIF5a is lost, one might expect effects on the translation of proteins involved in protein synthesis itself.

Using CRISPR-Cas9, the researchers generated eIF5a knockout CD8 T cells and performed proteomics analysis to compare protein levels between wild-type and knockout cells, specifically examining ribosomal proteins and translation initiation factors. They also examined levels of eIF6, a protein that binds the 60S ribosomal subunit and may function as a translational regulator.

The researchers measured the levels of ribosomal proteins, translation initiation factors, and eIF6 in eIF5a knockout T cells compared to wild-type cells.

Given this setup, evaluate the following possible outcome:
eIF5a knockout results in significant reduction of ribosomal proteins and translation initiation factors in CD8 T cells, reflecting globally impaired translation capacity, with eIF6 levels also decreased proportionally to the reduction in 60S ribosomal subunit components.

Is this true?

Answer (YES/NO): NO